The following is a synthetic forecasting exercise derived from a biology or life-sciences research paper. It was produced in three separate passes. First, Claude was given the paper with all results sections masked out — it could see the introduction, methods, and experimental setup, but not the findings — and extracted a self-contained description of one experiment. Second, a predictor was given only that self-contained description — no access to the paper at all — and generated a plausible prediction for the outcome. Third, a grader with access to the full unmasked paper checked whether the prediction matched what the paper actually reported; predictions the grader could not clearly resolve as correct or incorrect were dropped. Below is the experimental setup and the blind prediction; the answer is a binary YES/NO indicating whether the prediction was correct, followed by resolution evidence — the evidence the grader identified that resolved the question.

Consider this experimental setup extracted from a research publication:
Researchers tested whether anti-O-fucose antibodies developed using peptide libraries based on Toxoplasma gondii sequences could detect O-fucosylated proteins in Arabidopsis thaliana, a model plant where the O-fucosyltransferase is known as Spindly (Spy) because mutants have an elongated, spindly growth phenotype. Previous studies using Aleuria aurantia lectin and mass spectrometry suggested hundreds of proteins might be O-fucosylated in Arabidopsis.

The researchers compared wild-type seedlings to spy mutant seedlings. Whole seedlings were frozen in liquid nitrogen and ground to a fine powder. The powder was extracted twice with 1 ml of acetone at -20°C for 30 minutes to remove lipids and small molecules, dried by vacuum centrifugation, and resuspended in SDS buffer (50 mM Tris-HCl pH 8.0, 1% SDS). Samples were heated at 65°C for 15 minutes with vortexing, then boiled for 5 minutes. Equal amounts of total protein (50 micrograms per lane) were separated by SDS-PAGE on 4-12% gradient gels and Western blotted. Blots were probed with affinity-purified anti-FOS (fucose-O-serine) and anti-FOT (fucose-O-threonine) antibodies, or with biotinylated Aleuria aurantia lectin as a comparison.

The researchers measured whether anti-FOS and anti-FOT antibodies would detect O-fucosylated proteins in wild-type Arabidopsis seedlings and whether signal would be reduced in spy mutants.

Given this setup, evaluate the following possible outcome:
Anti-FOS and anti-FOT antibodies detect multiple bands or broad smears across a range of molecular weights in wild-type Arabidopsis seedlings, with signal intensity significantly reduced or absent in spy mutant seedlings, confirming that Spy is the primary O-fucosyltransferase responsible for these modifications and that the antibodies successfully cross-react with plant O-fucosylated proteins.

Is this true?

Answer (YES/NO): YES